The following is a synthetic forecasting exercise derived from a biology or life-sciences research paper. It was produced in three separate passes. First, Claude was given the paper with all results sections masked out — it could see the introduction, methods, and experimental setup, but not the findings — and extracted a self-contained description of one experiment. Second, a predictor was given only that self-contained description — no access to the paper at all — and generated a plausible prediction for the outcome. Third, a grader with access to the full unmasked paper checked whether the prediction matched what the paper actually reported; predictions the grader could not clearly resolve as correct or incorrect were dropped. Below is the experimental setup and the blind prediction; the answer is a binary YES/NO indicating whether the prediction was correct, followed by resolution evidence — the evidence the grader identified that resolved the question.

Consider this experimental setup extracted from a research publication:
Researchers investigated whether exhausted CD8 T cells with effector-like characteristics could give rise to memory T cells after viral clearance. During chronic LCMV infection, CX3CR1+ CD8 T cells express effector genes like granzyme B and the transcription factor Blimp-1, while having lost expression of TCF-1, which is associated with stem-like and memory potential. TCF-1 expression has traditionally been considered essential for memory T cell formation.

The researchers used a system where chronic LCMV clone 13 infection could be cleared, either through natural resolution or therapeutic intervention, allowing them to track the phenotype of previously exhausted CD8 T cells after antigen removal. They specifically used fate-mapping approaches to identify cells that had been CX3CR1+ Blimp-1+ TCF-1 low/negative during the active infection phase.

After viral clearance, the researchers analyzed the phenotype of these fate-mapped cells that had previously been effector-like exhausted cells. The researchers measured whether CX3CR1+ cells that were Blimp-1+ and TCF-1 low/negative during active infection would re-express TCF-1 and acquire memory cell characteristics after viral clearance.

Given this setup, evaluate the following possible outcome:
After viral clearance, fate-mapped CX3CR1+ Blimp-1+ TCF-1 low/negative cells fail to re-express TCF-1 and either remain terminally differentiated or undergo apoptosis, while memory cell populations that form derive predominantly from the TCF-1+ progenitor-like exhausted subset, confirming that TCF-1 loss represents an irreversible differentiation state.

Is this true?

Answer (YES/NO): NO